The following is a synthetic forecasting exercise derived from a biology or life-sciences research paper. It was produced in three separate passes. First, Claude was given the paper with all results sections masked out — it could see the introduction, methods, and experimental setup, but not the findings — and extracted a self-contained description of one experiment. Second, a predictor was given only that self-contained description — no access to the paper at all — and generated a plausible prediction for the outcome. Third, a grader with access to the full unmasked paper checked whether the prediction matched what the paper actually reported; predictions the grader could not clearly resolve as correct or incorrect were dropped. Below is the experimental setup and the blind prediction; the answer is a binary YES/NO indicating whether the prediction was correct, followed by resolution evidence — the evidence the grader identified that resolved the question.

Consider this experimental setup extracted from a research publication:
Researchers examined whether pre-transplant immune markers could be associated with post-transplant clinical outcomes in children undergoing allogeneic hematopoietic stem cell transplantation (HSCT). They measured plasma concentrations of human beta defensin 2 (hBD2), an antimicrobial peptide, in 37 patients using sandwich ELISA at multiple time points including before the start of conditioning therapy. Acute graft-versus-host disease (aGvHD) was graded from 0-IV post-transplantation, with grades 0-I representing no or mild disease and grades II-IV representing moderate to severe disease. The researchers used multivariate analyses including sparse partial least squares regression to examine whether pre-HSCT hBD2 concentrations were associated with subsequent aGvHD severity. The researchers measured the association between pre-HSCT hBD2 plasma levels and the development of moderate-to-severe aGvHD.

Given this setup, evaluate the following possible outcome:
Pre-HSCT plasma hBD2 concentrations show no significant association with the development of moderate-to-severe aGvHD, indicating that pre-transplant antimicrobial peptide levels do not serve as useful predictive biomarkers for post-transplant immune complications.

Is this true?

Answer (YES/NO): NO